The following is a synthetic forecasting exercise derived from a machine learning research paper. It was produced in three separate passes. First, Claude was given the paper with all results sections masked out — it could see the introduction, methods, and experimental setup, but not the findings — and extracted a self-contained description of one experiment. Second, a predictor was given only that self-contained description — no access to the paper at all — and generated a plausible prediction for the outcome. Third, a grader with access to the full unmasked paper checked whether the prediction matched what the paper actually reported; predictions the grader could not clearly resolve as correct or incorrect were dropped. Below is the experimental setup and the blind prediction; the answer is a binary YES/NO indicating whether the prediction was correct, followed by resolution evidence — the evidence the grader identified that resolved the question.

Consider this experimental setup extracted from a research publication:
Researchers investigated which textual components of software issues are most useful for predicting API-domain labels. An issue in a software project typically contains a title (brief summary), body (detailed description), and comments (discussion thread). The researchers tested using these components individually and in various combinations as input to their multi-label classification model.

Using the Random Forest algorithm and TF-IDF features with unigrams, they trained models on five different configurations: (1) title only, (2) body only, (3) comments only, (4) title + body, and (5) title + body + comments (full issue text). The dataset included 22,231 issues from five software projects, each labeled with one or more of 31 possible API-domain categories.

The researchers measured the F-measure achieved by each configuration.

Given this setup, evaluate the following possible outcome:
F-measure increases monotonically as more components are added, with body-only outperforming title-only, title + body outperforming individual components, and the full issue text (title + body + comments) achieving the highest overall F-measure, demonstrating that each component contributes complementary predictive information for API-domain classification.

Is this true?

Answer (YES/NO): NO